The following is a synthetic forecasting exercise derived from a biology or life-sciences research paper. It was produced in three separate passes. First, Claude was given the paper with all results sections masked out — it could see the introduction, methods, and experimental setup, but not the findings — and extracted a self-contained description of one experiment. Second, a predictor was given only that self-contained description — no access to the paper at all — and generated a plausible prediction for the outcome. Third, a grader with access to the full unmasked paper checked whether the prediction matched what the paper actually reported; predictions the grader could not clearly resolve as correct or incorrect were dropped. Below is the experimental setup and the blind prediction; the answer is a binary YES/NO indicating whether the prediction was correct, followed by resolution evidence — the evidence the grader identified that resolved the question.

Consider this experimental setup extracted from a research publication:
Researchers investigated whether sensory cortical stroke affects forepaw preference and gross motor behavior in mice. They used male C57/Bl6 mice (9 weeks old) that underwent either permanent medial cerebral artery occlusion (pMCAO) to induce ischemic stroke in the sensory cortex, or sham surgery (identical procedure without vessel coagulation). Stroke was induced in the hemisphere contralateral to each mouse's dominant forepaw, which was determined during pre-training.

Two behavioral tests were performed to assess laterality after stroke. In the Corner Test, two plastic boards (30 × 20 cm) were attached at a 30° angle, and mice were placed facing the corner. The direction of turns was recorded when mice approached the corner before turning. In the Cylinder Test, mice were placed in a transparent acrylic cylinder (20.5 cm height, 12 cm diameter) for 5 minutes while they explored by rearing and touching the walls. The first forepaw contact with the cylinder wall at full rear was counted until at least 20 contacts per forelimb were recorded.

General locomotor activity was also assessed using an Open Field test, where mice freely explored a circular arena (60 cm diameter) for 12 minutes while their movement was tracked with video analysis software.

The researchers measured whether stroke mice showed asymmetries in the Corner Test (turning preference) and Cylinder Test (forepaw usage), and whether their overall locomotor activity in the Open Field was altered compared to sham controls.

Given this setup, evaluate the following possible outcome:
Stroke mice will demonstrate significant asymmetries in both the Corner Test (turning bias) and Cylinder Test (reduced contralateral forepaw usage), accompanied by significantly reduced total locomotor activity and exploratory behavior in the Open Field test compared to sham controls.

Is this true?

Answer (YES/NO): NO